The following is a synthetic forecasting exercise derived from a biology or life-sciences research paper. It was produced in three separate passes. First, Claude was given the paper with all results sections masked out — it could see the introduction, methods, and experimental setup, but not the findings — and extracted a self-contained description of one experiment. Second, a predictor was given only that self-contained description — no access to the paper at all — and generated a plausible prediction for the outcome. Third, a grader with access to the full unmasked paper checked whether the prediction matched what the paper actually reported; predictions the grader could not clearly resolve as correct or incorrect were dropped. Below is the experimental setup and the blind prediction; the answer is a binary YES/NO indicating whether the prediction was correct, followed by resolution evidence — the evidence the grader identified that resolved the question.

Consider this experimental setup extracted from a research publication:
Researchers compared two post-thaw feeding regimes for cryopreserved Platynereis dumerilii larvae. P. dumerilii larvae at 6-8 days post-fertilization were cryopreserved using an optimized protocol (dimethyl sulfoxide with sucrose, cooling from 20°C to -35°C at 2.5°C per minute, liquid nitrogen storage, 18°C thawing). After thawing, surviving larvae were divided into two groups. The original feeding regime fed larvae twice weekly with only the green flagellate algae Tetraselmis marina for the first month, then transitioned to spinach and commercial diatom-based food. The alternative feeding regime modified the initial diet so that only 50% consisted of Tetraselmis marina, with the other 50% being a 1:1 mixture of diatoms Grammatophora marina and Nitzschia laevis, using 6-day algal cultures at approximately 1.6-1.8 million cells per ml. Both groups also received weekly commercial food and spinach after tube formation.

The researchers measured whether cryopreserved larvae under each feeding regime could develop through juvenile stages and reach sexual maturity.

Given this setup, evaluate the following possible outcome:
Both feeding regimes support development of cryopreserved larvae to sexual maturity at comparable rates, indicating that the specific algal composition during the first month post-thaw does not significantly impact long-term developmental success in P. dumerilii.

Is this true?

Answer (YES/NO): NO